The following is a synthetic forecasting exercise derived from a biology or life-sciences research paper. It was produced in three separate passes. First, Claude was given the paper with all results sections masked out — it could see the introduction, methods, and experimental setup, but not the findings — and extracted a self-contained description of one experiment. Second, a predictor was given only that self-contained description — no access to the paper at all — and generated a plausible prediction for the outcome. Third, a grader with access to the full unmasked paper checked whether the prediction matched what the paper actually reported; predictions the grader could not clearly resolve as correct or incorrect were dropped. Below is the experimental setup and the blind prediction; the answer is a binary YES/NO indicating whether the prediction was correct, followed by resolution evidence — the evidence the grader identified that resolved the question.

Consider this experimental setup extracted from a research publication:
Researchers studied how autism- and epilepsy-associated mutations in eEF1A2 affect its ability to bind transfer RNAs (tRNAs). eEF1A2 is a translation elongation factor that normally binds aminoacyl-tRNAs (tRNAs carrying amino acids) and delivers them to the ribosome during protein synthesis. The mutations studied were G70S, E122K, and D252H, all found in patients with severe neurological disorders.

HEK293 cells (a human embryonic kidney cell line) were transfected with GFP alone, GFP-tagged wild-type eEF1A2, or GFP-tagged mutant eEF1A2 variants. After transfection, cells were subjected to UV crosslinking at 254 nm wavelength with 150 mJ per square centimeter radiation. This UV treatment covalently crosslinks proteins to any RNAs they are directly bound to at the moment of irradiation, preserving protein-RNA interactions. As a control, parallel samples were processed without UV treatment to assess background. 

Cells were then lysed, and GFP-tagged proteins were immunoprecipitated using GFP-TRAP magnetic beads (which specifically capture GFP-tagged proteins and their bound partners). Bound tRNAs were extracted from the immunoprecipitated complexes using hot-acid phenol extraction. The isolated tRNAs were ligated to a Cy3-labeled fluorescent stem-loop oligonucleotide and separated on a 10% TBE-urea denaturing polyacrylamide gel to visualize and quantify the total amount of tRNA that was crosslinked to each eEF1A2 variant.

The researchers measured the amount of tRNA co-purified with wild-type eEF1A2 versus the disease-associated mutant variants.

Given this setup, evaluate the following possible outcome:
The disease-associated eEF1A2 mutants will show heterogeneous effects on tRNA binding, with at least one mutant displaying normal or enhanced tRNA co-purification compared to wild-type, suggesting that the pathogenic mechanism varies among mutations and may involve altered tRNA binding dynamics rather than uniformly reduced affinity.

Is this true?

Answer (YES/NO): YES